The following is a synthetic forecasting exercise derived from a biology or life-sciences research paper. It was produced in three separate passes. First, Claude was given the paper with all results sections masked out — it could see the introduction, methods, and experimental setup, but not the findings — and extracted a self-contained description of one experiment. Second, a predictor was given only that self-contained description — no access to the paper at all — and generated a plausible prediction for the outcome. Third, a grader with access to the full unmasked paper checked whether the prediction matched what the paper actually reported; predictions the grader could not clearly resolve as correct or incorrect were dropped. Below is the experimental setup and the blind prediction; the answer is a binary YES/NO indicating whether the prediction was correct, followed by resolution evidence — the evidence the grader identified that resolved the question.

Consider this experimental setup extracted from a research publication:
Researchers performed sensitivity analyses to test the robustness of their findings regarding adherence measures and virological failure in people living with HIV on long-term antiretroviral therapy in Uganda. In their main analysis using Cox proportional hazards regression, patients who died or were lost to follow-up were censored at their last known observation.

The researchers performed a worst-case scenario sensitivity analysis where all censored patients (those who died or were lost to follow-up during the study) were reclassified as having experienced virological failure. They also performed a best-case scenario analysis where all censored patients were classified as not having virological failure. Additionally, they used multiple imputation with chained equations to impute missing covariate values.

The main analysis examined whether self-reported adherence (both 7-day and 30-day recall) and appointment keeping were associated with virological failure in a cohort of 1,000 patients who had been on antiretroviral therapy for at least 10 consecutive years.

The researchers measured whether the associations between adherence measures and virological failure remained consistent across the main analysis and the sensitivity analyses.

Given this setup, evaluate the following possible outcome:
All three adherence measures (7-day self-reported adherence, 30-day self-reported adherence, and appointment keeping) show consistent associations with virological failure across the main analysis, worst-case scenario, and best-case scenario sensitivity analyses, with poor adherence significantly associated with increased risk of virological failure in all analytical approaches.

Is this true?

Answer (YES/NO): NO